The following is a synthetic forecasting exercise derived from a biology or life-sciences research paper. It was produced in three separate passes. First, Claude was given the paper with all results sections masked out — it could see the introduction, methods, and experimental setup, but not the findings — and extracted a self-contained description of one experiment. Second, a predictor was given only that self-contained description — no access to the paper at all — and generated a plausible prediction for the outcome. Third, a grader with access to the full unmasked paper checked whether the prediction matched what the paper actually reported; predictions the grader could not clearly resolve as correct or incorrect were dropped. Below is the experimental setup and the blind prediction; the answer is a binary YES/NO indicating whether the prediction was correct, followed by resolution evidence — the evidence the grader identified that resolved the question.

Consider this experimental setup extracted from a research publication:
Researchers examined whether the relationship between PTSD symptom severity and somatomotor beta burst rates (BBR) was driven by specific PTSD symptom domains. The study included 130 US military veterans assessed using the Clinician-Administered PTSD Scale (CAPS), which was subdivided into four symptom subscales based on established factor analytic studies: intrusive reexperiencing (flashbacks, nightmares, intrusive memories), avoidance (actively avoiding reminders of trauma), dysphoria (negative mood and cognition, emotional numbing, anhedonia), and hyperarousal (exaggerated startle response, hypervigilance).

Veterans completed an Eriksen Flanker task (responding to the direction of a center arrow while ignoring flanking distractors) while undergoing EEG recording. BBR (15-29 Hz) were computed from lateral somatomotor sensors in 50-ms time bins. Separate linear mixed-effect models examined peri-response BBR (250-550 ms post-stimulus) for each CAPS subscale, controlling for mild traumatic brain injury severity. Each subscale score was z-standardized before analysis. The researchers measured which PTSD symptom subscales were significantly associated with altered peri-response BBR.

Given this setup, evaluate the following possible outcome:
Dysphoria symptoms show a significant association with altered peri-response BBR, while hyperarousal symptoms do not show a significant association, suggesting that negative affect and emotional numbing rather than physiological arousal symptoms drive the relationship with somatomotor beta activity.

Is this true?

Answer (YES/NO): NO